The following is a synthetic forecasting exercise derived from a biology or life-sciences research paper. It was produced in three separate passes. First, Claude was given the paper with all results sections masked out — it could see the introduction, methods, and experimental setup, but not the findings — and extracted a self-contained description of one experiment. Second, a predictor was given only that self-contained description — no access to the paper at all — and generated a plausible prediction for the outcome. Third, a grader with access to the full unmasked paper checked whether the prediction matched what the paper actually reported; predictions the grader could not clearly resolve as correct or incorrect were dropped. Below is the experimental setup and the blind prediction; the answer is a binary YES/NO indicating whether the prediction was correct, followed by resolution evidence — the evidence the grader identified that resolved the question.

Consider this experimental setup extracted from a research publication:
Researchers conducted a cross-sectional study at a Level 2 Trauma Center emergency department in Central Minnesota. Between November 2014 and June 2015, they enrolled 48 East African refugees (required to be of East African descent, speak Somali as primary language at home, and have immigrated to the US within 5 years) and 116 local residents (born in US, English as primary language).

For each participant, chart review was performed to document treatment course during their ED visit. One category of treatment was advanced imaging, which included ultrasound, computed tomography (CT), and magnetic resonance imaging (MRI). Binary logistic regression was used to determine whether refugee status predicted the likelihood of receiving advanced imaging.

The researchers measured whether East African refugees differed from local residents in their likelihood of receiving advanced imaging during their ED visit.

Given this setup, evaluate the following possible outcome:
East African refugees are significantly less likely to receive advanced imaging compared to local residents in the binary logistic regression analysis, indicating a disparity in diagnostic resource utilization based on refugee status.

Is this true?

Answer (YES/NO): YES